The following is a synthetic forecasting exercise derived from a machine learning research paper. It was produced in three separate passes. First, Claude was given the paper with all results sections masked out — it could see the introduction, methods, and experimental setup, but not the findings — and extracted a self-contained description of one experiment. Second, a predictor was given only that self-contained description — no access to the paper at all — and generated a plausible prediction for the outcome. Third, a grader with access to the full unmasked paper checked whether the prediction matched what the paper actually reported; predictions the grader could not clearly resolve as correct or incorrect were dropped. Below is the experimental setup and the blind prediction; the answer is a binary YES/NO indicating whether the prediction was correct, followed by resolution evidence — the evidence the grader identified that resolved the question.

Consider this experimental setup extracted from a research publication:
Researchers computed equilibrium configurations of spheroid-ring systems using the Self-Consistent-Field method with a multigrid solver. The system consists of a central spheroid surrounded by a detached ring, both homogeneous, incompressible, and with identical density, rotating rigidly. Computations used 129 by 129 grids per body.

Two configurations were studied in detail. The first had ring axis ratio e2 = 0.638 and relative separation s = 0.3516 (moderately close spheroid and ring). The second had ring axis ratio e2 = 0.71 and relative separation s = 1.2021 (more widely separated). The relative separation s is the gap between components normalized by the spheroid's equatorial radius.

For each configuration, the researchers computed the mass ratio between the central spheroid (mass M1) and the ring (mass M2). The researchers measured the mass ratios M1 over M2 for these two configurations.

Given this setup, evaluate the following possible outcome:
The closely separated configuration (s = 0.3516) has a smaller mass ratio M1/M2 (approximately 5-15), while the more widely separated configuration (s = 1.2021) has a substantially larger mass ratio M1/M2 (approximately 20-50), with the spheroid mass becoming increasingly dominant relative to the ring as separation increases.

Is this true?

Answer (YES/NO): NO